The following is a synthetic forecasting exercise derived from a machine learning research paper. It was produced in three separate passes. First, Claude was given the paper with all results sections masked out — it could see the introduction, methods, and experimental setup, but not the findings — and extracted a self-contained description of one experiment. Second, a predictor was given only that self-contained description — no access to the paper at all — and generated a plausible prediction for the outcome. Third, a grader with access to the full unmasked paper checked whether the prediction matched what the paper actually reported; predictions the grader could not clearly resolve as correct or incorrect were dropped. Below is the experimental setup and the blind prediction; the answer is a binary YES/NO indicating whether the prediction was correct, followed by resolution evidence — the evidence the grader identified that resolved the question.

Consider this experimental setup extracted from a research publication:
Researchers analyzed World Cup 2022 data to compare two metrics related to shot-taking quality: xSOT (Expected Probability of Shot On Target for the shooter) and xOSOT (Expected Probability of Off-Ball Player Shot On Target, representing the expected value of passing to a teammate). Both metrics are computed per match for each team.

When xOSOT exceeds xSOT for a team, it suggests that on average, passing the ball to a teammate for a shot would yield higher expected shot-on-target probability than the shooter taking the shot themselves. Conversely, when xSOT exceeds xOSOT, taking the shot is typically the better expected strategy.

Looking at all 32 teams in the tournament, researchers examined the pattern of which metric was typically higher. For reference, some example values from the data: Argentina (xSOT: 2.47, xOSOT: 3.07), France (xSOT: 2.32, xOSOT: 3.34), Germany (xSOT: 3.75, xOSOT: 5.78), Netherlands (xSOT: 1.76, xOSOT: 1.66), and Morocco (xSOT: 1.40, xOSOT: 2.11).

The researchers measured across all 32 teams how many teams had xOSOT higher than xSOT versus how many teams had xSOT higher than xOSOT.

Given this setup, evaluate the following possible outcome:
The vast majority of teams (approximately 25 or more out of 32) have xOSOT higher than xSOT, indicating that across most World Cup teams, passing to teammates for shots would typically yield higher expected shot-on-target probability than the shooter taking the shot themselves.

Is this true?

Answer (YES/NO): YES